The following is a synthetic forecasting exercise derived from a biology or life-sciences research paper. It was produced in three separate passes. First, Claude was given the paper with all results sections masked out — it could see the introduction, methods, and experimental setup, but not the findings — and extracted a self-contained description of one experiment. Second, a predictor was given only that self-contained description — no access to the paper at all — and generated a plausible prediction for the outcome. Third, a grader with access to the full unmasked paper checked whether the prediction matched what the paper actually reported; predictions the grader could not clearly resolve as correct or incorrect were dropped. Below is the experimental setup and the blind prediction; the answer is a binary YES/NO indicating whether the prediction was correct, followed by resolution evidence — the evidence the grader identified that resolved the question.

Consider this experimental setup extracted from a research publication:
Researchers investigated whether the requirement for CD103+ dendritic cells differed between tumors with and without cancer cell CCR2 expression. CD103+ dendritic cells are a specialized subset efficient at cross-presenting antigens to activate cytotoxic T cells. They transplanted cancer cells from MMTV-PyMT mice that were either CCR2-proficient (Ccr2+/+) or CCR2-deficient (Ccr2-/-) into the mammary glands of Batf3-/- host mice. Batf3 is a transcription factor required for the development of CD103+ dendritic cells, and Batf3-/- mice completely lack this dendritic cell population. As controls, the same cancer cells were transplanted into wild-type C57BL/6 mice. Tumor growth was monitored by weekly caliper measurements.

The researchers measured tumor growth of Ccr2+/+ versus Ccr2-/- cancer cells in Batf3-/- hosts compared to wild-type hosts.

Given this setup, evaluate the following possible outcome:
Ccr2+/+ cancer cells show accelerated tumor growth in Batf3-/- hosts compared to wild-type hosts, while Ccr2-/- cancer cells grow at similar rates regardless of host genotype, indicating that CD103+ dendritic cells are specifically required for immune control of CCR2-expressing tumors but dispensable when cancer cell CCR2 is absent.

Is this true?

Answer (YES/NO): NO